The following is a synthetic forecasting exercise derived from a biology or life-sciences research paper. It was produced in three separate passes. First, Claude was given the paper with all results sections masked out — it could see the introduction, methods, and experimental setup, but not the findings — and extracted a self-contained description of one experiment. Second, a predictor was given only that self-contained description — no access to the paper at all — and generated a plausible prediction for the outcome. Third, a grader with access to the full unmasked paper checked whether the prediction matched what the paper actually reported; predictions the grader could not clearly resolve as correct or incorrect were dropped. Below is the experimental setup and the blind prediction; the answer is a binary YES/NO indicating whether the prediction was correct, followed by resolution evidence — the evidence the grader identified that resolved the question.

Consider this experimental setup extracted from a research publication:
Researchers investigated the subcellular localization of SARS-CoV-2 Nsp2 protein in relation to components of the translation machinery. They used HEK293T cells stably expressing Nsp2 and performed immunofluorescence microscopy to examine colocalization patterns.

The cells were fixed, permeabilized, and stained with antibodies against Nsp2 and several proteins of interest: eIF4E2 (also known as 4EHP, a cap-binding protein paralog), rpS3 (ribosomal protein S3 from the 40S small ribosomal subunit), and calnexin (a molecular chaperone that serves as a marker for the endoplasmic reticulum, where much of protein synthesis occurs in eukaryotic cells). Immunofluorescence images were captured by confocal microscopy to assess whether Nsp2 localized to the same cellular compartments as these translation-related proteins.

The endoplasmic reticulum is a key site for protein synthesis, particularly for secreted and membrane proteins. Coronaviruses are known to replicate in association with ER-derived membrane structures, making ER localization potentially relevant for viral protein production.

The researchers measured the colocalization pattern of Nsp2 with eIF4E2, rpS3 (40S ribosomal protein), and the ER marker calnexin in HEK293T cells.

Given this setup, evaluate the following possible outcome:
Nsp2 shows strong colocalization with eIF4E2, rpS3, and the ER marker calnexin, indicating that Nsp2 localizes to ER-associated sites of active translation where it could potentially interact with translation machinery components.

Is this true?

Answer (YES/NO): YES